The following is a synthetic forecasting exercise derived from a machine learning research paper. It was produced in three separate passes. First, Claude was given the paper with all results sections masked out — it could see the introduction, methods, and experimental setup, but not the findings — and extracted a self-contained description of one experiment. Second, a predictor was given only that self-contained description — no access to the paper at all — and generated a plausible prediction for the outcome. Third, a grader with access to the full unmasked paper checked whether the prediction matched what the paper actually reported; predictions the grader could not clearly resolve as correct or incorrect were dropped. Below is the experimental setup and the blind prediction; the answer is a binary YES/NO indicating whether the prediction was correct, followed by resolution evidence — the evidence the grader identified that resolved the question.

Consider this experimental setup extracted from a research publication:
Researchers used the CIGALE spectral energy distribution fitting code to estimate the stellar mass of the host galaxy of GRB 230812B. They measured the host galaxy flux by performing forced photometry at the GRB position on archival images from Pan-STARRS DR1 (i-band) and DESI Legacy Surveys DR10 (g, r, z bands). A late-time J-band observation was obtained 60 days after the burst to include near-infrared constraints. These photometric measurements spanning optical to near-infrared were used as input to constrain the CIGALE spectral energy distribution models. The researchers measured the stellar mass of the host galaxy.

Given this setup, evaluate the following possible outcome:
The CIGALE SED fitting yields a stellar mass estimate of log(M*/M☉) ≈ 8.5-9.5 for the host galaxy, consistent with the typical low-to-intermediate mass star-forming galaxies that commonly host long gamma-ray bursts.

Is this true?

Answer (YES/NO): YES